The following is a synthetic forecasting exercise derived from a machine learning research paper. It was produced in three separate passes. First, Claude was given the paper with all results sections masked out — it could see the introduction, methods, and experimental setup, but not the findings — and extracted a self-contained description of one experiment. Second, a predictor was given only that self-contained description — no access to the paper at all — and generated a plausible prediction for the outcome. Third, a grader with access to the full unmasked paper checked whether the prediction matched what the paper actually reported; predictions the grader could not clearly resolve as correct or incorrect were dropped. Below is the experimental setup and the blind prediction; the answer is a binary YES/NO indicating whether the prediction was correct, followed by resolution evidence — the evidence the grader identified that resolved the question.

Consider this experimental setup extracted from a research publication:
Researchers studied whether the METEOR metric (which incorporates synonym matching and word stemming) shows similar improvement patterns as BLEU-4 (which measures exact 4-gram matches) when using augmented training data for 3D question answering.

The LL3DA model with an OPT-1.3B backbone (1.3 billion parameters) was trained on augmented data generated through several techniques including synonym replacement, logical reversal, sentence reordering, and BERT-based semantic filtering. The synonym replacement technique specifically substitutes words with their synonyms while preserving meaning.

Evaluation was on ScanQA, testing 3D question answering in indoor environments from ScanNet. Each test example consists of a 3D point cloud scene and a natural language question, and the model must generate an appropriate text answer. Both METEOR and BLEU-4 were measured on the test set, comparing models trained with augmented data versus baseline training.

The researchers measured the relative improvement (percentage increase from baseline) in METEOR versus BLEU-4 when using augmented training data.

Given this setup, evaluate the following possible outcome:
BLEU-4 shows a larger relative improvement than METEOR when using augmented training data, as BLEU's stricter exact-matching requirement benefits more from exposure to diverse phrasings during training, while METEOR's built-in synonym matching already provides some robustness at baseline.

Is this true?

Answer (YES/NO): YES